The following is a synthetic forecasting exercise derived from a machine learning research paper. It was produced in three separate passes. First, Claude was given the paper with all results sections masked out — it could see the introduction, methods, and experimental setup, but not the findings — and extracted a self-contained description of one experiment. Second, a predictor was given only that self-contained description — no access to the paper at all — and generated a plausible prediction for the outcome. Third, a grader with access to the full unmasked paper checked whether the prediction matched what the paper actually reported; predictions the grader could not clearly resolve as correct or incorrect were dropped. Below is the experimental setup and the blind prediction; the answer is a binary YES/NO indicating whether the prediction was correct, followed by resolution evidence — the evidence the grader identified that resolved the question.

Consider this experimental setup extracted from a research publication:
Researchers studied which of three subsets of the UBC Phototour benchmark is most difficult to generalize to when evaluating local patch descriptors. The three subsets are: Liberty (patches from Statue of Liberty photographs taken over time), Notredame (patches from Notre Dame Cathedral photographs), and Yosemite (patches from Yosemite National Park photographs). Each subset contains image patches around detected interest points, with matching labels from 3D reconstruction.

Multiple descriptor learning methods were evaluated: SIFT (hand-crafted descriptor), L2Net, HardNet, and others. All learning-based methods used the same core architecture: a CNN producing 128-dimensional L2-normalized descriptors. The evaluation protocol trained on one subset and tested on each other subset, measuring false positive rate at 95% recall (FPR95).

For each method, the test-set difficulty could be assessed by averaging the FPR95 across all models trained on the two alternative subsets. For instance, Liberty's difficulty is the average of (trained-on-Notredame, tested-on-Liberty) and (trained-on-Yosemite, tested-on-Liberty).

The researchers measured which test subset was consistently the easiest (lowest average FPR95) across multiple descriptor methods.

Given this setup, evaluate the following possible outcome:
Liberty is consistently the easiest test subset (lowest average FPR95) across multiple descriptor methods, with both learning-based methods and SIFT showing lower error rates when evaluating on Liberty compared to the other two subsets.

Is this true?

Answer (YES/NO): NO